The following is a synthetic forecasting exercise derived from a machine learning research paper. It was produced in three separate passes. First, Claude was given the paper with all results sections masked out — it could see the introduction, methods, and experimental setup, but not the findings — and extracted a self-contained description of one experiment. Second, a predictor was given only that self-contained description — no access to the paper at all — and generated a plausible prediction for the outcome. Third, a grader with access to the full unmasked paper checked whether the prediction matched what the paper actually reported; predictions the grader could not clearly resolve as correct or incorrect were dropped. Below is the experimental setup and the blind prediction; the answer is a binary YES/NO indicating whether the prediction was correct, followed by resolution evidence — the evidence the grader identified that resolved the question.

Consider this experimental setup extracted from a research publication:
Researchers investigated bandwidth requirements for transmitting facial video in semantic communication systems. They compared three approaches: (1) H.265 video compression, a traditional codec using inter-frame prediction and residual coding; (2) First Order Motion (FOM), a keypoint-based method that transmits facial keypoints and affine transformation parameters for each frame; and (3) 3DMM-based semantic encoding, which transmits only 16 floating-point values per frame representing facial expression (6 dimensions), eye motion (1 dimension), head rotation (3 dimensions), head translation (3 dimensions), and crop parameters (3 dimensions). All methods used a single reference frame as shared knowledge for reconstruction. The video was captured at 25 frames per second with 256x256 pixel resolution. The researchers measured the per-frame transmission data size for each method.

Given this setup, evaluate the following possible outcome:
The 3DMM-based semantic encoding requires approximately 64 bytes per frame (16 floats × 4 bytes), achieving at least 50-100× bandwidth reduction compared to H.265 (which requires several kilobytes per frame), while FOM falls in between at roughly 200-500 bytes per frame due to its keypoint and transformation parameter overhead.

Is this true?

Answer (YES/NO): NO